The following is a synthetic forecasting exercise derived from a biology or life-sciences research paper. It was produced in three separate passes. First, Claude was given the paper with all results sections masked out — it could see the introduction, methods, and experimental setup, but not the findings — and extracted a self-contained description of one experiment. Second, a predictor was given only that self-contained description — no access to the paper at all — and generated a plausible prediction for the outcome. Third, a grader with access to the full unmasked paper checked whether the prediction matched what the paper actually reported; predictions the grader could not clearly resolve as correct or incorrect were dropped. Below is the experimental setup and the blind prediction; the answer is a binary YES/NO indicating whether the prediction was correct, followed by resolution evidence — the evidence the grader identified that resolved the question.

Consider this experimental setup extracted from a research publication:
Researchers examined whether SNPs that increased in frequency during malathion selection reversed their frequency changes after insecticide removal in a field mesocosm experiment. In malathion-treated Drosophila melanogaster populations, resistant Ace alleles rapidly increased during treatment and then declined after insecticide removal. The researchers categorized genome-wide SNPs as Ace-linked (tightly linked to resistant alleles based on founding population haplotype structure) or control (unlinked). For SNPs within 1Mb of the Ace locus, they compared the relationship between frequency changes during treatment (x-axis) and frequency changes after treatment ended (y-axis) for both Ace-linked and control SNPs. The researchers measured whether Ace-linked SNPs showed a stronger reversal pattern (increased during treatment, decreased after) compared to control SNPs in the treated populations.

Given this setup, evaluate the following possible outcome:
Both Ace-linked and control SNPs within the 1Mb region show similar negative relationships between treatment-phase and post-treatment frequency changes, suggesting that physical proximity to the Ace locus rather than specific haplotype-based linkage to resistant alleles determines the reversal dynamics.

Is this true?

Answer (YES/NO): NO